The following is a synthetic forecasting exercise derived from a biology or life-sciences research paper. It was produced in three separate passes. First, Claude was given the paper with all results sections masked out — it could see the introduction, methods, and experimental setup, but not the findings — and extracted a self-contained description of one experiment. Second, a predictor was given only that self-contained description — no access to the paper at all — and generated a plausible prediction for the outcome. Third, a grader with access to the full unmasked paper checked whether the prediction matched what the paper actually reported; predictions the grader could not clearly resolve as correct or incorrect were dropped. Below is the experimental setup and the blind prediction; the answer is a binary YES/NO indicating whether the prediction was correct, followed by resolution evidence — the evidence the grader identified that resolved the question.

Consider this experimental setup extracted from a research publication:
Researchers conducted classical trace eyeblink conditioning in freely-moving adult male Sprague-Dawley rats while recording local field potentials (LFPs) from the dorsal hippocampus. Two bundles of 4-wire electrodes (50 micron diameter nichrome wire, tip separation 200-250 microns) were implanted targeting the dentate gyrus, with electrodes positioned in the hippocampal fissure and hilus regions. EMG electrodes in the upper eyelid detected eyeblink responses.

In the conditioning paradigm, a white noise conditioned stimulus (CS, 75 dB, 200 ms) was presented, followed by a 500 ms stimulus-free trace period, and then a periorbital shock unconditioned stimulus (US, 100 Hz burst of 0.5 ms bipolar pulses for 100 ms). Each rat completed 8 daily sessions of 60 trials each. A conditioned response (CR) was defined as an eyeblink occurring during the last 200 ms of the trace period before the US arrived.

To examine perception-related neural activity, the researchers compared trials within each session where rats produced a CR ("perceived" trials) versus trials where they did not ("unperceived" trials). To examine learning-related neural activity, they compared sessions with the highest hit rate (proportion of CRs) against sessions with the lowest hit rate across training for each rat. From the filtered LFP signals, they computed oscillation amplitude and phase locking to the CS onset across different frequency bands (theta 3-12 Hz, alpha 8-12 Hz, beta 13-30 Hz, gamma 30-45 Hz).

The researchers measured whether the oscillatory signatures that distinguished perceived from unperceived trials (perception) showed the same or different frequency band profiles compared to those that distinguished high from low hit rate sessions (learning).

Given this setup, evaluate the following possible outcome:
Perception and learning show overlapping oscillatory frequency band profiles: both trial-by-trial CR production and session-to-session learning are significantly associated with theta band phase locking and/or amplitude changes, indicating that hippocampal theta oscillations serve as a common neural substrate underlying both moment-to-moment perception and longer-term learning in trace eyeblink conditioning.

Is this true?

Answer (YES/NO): NO